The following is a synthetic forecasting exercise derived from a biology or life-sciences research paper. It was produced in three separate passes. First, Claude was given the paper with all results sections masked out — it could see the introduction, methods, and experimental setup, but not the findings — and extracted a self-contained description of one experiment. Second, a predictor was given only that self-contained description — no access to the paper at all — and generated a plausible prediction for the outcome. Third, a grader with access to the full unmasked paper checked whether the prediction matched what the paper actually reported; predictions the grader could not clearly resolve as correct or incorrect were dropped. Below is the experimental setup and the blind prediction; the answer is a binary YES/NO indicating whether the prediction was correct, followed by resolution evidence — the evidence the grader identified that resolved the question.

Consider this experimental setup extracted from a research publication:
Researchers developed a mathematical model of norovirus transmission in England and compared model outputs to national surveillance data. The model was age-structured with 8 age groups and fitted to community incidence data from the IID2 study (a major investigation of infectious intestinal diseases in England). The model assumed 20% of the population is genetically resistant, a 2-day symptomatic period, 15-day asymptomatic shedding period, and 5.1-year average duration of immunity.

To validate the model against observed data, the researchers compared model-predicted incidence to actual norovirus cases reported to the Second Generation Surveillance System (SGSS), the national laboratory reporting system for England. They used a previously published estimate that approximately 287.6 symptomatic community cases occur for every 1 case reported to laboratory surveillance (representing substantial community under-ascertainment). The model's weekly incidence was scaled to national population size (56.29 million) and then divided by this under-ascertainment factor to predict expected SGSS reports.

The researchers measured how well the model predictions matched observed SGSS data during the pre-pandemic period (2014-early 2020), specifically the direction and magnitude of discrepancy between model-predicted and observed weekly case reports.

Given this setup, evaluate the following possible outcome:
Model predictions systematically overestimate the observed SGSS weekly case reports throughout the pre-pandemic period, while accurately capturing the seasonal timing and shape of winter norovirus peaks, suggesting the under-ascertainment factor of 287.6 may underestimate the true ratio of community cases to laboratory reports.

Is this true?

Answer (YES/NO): YES